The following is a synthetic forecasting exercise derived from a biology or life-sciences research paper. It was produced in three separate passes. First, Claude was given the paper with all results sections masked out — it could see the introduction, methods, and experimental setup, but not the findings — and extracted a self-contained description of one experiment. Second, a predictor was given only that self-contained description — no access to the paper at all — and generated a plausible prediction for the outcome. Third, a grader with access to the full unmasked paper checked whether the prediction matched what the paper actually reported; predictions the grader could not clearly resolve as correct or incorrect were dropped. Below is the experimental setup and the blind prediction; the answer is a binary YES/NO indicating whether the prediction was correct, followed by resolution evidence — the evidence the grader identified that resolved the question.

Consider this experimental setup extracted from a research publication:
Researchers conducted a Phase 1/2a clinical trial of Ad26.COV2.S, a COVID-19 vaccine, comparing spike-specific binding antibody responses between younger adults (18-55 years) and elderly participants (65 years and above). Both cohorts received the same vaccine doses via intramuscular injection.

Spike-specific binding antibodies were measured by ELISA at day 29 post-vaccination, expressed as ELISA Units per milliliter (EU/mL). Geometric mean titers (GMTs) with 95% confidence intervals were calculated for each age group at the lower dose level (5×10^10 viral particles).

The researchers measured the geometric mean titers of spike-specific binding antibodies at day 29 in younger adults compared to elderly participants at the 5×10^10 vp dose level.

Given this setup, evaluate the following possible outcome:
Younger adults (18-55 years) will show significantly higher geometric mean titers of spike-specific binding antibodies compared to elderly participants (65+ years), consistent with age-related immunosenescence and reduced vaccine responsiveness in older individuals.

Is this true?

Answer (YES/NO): NO